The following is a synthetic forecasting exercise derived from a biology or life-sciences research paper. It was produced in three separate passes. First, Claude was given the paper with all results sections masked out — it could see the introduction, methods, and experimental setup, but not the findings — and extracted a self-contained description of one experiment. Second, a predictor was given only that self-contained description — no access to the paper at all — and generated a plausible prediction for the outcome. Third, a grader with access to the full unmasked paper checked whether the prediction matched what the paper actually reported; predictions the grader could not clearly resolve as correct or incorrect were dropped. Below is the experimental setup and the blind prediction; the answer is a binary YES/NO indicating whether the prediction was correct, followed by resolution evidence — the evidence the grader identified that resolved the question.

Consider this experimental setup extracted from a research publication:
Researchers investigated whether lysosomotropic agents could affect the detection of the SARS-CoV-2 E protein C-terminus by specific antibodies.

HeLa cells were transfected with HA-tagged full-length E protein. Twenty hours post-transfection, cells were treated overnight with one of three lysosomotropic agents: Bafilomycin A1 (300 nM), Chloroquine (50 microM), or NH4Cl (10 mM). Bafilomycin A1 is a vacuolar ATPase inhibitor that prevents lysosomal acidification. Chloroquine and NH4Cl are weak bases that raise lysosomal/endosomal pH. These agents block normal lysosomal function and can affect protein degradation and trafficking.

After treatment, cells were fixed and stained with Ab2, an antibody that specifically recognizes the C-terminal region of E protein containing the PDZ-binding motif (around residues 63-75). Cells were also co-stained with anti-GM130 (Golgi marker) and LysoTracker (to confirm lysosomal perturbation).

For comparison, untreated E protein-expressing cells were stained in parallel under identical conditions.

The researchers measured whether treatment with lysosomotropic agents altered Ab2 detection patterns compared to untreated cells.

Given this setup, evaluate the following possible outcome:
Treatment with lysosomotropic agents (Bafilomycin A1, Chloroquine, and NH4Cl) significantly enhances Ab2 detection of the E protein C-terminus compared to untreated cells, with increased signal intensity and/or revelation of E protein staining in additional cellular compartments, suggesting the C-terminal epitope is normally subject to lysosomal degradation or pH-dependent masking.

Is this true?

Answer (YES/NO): NO